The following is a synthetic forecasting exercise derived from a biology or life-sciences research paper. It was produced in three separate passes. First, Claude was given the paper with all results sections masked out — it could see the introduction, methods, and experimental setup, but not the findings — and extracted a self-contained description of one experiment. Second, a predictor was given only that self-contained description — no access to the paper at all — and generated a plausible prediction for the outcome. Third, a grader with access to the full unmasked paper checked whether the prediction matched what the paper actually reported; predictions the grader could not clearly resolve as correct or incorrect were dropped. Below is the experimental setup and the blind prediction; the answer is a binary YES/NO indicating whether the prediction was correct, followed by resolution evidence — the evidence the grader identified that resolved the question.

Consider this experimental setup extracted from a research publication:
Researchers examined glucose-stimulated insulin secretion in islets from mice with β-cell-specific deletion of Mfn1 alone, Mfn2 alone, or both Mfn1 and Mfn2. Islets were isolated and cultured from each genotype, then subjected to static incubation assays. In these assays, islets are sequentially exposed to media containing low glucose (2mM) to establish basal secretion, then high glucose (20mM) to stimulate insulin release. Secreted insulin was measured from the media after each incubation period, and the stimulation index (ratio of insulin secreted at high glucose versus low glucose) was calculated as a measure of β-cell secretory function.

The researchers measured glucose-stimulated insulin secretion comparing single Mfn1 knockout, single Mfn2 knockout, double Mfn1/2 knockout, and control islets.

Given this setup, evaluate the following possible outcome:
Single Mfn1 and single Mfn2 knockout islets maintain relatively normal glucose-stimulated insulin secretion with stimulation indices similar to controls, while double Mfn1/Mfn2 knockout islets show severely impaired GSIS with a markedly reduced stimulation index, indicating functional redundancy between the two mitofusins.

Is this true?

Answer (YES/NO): YES